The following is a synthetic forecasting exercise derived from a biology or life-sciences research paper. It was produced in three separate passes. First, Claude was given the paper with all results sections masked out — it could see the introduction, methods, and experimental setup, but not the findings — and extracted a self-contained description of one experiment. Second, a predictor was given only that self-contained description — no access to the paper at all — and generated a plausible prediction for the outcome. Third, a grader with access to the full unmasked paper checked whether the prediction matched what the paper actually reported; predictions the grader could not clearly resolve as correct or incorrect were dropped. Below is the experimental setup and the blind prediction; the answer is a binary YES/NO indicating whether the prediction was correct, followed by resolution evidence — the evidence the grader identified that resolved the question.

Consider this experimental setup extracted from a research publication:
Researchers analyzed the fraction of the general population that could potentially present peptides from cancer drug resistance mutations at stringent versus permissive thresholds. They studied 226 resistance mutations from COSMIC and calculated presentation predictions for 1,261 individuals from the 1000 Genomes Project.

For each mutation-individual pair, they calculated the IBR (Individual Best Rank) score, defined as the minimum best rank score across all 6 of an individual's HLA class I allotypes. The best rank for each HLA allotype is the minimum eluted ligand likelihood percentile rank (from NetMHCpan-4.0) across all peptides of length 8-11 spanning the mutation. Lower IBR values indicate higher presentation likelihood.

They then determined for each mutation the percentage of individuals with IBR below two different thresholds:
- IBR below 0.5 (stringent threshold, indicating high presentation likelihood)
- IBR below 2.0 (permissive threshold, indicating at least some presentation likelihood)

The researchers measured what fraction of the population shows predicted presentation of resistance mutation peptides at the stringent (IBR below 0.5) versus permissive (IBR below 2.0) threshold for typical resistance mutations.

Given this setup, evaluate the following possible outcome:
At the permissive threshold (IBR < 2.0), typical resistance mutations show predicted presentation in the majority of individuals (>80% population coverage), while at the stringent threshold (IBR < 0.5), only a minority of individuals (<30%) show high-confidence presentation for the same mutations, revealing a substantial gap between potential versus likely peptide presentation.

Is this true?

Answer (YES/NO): NO